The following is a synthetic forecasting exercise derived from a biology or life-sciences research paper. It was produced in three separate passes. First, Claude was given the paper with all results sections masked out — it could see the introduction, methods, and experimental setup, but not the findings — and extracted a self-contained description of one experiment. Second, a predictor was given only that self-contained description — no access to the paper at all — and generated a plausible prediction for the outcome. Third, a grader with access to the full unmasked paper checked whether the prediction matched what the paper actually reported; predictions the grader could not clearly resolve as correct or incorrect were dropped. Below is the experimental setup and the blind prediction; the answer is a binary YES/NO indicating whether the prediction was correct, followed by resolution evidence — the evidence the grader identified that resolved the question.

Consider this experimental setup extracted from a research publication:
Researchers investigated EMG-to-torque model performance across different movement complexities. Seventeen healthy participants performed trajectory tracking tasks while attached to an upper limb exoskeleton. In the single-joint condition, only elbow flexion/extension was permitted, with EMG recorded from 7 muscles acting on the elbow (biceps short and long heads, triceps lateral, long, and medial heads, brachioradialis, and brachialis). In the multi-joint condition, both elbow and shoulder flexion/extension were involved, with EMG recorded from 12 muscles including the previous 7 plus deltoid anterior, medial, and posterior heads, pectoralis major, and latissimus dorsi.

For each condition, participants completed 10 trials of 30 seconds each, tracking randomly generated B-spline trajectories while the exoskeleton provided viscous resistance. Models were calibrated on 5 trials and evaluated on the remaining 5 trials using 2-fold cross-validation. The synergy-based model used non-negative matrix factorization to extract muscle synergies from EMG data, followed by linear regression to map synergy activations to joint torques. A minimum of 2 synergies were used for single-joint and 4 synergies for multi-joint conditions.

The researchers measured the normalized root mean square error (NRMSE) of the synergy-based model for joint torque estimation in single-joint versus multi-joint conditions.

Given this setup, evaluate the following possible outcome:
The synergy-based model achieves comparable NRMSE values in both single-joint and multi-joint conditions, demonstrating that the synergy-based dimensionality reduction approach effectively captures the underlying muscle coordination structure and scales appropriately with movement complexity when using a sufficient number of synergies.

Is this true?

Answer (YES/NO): NO